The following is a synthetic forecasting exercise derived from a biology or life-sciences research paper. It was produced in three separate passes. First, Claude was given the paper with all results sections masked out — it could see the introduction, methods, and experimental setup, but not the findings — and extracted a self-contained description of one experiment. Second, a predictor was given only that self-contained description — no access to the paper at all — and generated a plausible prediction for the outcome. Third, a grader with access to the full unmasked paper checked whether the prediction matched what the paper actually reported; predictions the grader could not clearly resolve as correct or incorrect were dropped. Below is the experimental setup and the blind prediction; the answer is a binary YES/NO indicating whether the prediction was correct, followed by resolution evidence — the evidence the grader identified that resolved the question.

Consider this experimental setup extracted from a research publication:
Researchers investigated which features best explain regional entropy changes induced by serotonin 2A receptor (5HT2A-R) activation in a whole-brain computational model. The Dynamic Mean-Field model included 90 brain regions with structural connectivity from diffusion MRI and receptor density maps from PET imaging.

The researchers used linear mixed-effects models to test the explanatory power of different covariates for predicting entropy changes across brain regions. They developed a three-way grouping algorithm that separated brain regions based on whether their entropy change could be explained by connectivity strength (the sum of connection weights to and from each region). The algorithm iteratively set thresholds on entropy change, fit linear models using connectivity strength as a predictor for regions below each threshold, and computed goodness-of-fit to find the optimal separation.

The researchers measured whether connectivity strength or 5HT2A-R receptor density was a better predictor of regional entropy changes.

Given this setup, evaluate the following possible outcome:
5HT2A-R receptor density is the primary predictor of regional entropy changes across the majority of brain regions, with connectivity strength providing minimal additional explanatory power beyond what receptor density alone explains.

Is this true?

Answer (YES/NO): NO